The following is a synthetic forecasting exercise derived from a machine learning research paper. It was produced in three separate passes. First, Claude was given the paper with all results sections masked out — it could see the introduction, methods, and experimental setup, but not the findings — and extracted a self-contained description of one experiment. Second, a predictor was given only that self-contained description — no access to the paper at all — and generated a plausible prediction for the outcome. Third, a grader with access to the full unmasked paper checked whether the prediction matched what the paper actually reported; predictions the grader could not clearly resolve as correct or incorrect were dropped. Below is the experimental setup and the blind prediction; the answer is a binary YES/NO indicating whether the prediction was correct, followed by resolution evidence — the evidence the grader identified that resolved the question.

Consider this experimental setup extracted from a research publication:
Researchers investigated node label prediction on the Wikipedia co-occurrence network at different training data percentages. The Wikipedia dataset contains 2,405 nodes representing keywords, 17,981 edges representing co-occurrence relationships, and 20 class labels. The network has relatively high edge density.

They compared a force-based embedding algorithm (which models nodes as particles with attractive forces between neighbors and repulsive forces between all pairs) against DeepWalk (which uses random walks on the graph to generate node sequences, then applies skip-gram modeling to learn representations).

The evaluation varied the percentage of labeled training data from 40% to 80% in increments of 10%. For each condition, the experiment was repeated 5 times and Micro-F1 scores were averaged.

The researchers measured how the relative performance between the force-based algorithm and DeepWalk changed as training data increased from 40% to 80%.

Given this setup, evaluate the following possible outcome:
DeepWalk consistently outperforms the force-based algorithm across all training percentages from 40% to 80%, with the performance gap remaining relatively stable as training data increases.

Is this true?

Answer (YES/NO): NO